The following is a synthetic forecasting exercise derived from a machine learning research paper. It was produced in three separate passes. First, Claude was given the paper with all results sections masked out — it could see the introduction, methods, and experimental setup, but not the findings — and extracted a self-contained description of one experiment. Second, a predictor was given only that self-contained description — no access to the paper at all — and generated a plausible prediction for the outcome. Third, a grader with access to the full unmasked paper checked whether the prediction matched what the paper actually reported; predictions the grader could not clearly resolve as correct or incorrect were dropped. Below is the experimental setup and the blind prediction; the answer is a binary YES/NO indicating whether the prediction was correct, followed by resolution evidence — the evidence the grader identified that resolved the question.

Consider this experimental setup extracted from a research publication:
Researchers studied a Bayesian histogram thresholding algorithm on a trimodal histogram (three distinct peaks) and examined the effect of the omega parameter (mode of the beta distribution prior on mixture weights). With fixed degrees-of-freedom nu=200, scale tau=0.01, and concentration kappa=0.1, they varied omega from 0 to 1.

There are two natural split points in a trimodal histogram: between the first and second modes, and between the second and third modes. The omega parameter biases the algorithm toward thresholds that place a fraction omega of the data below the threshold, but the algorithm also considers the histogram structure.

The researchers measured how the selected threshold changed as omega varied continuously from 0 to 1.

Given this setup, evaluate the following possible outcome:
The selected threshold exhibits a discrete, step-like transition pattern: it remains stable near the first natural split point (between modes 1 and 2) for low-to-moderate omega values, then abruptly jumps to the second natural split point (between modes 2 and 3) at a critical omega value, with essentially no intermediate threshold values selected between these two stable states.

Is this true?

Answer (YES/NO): YES